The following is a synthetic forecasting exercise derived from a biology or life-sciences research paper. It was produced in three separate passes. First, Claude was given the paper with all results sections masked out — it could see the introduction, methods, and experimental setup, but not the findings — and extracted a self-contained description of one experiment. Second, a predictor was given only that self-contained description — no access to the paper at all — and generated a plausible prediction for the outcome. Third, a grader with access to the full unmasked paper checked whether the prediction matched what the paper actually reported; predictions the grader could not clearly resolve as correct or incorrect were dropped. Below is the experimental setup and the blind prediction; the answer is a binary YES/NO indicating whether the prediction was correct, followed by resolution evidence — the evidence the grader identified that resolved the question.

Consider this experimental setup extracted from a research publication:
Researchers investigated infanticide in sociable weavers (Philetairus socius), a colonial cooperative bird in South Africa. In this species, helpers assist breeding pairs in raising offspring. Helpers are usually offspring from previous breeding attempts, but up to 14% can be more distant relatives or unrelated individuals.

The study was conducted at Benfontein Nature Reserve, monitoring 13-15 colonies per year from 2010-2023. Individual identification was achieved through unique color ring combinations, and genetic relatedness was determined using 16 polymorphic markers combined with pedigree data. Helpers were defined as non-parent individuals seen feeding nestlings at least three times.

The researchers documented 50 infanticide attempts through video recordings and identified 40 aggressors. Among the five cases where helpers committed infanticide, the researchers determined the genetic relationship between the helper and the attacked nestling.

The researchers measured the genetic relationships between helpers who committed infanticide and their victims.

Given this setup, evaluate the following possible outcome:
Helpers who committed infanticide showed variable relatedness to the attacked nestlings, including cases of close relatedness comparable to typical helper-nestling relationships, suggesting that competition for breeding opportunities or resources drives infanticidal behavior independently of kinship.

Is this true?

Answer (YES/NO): YES